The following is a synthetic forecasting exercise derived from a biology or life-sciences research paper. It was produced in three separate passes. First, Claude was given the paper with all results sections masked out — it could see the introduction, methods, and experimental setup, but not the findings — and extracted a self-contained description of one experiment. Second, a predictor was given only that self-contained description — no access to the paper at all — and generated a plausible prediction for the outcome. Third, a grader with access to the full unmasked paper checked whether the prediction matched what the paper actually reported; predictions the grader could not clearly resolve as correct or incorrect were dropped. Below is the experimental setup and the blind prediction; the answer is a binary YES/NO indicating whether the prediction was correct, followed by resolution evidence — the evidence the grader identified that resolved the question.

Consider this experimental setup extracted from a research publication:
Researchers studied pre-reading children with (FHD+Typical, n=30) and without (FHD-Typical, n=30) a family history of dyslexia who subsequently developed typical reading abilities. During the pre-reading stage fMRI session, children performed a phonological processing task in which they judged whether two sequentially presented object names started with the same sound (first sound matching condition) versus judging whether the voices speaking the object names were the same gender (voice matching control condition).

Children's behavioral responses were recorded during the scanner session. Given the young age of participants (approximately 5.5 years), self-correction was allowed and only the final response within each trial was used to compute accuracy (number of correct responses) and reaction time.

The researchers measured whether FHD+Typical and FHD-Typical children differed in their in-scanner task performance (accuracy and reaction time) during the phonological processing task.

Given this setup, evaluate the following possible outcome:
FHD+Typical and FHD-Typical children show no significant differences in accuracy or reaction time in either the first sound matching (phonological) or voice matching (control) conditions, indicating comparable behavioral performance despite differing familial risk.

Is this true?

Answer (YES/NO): YES